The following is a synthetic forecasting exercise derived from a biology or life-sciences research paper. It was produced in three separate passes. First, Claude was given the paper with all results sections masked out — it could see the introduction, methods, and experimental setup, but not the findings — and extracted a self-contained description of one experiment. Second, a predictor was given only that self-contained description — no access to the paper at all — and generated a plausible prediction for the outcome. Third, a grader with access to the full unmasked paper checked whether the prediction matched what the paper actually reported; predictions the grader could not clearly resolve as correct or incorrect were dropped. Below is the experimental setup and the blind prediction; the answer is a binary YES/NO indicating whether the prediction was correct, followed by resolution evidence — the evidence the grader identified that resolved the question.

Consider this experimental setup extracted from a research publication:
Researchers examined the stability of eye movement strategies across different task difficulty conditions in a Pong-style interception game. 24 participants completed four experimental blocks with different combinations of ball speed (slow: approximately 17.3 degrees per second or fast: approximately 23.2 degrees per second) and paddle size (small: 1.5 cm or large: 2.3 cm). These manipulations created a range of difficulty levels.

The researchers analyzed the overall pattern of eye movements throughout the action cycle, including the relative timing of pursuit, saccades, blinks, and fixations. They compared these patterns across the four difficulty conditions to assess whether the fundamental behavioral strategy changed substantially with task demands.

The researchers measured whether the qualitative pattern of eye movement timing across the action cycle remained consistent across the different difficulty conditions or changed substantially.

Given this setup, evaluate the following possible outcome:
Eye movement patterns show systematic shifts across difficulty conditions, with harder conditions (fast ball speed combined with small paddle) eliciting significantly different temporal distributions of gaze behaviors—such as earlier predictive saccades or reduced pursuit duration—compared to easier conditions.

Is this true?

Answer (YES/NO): NO